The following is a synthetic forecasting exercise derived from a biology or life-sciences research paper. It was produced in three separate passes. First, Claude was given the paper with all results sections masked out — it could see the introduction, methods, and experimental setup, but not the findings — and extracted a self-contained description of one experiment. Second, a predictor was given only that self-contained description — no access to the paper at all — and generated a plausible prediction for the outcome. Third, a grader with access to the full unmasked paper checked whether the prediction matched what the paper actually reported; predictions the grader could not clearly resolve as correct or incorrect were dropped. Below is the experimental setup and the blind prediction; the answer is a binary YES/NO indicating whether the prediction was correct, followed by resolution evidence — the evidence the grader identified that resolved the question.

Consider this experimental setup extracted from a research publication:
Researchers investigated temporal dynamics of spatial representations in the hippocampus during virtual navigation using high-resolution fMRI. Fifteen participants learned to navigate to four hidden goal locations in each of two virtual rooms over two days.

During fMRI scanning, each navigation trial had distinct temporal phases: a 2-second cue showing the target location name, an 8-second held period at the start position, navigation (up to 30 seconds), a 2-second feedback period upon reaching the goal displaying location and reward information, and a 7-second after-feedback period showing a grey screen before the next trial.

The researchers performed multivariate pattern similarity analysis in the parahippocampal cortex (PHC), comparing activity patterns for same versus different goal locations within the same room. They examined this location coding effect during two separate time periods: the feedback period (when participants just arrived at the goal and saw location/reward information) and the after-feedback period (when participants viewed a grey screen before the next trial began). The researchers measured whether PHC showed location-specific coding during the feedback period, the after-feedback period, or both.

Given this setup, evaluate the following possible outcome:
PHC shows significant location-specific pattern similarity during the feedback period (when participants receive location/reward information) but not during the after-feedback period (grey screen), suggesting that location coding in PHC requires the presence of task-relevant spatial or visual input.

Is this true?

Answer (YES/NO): YES